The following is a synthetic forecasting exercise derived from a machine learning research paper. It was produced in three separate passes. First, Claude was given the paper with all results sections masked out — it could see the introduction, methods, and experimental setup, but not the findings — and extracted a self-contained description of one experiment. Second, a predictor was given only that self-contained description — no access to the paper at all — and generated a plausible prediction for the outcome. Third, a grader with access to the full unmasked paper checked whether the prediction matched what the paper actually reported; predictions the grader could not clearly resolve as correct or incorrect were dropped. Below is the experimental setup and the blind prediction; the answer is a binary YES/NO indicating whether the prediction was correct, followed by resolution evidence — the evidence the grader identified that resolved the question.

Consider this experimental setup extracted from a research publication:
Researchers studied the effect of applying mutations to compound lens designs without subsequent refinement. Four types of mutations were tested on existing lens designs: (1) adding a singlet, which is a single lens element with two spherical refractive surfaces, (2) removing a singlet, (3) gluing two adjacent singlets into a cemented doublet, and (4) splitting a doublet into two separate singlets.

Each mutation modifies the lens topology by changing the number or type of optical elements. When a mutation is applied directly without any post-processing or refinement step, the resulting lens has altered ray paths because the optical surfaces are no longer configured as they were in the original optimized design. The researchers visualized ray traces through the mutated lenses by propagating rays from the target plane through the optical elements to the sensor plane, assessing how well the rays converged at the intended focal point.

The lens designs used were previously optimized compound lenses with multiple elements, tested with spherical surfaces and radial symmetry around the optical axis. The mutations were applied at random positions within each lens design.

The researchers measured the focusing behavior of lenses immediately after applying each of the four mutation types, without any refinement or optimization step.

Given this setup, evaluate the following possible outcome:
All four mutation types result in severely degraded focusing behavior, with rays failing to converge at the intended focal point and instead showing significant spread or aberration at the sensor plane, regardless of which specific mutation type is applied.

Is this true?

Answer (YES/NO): YES